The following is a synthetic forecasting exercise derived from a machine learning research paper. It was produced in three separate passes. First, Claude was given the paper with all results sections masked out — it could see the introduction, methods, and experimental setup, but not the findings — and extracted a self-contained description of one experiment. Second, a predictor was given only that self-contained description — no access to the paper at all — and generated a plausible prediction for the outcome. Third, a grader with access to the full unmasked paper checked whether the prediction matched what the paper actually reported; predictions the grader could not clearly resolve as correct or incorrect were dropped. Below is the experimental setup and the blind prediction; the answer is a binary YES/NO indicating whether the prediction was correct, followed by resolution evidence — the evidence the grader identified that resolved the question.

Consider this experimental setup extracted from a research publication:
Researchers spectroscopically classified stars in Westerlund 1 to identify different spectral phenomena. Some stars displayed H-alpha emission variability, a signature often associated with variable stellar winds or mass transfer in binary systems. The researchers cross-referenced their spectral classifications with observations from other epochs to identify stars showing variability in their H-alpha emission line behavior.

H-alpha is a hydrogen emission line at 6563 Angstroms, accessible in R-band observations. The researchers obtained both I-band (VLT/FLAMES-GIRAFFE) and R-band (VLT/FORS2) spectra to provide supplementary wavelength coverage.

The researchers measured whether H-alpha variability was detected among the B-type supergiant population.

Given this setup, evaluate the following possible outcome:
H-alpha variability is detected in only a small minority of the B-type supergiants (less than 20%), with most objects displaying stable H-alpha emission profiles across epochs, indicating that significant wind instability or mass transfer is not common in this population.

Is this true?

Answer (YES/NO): NO